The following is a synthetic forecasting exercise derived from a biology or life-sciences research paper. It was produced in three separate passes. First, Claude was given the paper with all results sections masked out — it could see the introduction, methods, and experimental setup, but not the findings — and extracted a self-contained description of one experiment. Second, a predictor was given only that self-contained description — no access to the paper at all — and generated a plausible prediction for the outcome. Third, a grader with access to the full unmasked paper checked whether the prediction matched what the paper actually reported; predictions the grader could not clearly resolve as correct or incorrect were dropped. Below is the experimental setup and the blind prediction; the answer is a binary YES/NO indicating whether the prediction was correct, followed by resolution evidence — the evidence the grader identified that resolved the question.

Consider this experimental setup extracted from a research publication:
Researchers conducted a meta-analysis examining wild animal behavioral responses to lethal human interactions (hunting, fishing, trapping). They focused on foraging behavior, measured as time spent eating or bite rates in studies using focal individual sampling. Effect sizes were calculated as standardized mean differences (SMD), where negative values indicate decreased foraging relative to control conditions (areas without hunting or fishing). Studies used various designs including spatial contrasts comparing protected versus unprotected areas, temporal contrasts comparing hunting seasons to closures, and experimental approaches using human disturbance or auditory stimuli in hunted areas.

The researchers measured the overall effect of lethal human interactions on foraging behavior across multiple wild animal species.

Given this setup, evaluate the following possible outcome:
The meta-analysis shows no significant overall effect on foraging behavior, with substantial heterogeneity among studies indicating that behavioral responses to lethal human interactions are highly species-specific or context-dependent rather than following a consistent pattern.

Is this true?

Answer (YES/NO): NO